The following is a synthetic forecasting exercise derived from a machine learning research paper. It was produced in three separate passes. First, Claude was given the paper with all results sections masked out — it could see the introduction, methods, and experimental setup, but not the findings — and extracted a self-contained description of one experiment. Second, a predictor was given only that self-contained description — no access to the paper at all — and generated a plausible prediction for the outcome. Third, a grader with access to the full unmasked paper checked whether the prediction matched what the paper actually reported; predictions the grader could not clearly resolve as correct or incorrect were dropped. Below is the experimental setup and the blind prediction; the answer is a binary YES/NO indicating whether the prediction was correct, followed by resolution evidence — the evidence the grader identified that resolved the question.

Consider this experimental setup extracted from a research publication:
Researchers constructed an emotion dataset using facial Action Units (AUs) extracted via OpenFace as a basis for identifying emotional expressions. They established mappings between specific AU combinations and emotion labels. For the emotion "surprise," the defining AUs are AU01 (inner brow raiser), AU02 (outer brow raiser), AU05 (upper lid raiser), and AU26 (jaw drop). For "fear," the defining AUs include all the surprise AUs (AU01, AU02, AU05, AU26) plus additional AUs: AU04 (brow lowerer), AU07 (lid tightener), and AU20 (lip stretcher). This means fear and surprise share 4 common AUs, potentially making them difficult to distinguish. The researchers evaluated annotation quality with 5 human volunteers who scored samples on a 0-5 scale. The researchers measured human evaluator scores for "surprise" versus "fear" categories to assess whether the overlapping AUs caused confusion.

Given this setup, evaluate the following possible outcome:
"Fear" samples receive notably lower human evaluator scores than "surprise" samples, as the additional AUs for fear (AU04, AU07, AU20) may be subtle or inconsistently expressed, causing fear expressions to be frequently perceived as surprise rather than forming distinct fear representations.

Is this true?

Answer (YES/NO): NO